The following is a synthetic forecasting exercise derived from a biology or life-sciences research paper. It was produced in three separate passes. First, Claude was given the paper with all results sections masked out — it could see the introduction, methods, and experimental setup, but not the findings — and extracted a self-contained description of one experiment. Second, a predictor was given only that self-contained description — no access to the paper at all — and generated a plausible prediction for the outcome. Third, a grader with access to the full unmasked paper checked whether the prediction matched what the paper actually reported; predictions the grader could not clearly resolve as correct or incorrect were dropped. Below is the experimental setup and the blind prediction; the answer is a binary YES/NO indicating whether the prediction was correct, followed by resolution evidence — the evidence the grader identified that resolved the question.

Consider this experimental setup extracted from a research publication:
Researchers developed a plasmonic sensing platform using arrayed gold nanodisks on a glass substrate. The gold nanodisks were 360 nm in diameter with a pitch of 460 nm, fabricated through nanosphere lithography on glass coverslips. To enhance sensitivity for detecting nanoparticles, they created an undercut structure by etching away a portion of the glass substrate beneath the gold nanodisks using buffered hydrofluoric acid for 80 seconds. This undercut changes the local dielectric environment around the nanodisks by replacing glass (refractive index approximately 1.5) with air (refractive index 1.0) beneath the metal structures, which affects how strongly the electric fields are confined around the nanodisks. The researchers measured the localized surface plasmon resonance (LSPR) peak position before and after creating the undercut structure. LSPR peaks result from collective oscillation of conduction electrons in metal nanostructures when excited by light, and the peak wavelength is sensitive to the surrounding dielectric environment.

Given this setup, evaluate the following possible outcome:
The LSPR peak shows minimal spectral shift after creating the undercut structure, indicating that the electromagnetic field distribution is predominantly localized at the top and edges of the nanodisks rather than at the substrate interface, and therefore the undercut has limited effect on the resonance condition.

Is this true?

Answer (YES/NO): NO